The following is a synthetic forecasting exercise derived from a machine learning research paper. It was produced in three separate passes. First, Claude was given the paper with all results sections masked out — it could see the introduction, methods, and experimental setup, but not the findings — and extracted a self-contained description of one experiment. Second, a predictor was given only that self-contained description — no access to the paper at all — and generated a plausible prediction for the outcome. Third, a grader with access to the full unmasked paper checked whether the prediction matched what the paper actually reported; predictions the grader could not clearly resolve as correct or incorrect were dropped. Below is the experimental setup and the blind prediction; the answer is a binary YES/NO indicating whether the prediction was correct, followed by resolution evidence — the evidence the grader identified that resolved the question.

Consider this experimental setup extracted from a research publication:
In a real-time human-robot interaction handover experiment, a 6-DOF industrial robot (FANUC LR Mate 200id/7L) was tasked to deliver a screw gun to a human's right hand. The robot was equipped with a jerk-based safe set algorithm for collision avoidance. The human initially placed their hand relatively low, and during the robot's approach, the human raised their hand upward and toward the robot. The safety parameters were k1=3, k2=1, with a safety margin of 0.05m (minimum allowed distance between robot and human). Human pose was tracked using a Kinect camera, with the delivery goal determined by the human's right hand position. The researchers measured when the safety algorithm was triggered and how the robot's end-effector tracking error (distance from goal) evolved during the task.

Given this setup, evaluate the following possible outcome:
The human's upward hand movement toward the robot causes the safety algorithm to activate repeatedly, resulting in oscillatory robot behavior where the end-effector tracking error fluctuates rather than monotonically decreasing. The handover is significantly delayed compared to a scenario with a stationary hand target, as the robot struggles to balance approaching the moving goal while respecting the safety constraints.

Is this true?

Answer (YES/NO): NO